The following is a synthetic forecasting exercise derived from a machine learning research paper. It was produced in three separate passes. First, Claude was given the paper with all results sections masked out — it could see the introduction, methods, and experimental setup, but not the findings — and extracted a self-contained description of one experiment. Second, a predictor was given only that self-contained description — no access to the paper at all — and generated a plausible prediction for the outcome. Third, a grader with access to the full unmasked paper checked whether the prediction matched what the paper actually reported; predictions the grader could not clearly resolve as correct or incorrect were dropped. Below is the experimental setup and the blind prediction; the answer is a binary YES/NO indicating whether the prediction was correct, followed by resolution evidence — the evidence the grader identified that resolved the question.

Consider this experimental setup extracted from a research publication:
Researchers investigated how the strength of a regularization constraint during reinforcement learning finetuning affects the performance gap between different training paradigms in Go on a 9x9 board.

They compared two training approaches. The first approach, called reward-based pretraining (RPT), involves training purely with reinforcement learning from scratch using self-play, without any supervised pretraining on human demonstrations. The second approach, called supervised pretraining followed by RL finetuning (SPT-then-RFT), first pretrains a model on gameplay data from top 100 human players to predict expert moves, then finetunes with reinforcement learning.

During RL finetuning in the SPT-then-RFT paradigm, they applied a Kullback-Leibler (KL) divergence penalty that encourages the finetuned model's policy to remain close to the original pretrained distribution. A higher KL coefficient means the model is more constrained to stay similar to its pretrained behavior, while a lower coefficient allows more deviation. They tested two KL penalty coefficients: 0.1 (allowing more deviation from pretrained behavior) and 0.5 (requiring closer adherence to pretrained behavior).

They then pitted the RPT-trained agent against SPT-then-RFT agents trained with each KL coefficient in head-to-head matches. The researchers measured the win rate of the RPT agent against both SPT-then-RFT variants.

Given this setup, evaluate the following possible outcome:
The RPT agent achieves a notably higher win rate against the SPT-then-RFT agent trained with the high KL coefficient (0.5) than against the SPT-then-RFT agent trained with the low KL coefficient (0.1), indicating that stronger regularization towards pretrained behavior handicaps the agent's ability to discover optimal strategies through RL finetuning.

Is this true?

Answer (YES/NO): YES